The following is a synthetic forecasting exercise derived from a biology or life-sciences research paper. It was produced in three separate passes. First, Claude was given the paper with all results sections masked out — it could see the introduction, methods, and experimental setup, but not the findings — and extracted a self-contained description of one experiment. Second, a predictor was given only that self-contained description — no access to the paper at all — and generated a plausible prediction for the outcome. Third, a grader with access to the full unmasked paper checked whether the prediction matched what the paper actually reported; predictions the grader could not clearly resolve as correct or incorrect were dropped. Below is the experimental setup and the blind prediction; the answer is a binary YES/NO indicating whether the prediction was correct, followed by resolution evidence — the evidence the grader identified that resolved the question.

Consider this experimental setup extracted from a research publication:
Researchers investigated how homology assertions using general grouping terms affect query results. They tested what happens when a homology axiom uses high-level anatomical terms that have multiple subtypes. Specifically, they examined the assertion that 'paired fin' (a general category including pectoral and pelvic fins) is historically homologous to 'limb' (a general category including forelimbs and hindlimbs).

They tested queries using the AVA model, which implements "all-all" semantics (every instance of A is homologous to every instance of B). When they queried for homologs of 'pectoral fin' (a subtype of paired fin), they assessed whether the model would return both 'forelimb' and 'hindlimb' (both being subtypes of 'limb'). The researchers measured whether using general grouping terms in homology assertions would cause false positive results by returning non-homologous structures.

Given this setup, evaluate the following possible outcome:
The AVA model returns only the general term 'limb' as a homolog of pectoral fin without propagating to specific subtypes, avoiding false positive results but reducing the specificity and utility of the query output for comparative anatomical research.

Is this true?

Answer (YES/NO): NO